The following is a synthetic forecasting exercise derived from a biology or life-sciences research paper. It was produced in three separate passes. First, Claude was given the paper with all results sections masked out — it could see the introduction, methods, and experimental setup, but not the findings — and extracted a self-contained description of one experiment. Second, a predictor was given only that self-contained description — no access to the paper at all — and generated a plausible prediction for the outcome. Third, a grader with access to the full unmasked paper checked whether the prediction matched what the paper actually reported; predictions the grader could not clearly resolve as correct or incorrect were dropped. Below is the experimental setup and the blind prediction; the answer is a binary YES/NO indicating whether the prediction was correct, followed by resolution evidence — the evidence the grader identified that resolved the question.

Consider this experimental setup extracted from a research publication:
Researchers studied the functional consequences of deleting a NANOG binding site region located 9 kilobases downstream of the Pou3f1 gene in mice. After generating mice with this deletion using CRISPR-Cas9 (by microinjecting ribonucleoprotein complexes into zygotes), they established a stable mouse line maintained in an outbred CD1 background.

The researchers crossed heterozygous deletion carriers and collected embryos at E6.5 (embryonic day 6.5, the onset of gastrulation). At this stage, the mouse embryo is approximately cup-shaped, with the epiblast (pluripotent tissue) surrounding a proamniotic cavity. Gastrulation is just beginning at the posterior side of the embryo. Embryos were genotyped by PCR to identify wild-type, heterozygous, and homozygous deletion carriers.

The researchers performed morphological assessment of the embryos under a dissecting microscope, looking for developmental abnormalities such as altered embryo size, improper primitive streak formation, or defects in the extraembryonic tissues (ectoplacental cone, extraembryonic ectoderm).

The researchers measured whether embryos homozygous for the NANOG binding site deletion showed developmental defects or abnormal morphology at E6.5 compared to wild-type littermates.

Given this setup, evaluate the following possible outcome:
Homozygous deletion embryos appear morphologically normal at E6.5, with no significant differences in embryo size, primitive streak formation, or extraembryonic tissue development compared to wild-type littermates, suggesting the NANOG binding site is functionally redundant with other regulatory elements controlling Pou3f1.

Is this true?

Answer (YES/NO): NO